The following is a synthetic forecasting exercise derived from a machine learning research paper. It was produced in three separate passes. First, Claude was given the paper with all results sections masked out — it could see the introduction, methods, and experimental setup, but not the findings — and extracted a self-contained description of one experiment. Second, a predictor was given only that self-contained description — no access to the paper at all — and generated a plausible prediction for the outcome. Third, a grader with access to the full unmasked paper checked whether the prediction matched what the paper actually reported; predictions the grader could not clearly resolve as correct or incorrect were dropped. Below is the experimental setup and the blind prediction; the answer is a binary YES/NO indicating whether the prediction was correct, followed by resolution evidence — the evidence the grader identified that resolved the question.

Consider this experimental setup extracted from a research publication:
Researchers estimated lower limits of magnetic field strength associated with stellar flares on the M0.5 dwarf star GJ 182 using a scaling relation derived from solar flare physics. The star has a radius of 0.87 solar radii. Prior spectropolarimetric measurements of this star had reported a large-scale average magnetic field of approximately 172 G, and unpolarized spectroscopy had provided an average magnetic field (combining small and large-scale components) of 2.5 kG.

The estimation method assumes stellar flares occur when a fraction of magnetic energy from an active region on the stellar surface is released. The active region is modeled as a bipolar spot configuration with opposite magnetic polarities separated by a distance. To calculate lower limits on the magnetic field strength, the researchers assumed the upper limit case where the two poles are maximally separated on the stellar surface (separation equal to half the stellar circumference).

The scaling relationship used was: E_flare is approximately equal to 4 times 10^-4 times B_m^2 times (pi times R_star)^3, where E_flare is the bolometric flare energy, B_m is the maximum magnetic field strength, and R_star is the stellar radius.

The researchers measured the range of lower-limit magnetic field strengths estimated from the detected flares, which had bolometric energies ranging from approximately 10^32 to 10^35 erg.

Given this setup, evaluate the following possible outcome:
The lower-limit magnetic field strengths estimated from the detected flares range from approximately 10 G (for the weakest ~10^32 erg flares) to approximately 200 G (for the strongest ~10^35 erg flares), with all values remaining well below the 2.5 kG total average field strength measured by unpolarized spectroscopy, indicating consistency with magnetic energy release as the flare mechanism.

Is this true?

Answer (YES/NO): NO